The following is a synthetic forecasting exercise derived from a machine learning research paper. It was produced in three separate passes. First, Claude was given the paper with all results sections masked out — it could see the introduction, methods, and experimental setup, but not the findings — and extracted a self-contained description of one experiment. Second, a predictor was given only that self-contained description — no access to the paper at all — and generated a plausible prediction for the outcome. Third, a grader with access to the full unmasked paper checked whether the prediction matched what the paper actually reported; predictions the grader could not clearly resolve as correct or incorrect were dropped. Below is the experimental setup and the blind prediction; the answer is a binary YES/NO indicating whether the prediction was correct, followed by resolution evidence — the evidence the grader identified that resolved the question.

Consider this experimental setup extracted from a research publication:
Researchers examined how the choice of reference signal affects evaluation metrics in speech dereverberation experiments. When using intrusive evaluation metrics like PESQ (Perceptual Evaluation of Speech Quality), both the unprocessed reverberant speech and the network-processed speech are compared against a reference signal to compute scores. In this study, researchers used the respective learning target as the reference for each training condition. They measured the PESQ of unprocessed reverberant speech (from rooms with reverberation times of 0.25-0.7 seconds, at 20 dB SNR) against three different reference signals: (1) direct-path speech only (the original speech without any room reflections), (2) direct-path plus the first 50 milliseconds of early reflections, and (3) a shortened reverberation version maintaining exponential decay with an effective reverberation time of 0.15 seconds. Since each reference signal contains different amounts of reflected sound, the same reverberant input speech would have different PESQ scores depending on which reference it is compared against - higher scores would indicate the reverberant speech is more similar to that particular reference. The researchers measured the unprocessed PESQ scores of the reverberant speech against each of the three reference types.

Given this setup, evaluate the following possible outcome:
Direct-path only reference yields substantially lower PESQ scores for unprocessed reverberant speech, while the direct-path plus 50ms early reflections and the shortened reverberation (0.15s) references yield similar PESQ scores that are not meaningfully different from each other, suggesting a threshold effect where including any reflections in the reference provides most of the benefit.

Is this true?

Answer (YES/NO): NO